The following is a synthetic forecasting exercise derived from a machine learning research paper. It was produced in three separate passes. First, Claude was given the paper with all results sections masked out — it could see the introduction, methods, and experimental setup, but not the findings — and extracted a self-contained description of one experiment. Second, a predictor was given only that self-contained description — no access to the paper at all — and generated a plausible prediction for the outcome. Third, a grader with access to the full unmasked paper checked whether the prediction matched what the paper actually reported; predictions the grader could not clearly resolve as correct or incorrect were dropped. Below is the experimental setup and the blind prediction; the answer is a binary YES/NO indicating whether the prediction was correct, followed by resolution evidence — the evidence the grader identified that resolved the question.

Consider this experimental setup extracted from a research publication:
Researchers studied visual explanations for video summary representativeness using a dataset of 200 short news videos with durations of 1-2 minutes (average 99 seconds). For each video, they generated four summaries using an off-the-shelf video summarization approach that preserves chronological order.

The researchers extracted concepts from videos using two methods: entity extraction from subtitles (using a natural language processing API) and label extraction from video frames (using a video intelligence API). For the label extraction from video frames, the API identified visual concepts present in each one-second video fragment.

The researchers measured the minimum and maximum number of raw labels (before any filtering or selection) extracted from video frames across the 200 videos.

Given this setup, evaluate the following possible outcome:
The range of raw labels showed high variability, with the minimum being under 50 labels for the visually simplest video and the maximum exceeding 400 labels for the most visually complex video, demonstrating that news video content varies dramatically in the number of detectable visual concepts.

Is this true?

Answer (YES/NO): YES